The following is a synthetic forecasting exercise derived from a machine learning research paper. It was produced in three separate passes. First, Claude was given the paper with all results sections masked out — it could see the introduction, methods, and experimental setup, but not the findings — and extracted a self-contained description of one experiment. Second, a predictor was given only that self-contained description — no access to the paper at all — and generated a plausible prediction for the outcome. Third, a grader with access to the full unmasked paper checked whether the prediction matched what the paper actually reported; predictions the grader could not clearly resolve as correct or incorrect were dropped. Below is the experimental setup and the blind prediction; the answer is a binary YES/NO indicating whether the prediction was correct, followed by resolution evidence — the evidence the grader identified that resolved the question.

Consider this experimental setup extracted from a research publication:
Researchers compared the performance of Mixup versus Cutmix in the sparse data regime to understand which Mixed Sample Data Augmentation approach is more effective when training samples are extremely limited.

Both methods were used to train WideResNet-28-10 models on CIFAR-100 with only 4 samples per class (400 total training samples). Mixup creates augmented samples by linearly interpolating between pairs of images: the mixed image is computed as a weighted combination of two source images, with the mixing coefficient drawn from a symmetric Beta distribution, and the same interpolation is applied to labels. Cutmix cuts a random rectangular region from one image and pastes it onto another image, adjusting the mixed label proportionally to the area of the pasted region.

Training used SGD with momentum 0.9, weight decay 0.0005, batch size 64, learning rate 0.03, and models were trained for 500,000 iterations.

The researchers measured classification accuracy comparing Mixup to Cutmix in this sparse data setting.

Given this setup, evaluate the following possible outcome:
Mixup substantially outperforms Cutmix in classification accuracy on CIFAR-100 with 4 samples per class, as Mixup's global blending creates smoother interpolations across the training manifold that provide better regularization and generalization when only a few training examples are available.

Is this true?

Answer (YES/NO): YES